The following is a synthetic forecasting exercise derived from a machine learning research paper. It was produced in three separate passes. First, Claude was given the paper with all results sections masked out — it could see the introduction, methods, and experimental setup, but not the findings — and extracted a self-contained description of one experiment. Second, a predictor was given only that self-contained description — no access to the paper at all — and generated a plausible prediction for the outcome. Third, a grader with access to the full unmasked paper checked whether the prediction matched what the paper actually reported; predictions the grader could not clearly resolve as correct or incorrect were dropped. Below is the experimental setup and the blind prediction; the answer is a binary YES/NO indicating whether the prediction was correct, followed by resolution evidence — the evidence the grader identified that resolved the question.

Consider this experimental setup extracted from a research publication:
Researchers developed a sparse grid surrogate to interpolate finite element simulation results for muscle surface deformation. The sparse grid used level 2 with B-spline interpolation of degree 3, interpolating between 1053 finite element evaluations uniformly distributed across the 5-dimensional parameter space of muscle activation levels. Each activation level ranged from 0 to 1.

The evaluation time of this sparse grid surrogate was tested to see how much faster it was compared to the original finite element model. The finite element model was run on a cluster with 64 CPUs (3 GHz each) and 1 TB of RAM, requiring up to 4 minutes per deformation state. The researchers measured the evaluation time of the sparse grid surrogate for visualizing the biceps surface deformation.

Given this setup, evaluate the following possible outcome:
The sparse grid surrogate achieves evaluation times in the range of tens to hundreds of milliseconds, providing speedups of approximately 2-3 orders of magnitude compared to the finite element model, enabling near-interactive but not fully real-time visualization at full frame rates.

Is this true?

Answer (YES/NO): YES